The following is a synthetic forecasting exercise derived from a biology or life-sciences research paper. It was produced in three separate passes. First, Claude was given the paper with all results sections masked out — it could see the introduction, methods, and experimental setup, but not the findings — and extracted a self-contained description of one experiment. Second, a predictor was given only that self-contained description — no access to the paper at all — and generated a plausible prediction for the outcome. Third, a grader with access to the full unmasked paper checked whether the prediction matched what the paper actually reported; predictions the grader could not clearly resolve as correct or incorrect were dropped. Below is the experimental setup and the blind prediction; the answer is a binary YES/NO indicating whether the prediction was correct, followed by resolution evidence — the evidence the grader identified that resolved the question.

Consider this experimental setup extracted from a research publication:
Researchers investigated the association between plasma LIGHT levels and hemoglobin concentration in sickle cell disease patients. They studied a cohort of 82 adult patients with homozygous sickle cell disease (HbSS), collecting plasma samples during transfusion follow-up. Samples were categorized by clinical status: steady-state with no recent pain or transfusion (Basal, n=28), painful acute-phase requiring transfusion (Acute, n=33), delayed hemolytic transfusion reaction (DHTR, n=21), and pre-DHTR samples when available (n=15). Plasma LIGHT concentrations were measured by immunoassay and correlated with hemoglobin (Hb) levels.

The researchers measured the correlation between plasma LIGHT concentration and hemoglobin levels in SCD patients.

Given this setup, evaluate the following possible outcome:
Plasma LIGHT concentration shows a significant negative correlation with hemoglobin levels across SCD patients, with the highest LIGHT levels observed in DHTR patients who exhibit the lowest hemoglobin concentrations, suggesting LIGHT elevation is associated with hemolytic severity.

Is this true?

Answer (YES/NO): NO